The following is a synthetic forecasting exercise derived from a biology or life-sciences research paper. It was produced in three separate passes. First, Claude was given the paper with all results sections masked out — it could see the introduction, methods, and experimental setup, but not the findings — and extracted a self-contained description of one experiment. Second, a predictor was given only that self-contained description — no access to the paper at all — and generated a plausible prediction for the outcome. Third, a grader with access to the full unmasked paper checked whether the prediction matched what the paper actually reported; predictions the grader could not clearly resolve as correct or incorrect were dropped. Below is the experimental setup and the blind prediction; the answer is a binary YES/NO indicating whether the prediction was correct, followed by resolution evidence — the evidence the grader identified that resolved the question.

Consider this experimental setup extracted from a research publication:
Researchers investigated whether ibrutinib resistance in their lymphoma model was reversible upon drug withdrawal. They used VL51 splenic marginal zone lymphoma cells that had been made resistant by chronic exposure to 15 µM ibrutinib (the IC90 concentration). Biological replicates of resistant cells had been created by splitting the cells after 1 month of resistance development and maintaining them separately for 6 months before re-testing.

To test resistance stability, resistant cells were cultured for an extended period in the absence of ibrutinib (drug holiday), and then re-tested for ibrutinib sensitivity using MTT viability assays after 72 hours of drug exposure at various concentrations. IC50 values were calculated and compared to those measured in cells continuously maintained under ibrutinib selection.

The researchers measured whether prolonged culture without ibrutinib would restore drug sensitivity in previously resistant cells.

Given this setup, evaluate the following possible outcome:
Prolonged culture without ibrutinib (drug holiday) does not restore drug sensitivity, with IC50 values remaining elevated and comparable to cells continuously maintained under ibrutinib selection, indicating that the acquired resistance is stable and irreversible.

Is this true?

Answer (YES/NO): YES